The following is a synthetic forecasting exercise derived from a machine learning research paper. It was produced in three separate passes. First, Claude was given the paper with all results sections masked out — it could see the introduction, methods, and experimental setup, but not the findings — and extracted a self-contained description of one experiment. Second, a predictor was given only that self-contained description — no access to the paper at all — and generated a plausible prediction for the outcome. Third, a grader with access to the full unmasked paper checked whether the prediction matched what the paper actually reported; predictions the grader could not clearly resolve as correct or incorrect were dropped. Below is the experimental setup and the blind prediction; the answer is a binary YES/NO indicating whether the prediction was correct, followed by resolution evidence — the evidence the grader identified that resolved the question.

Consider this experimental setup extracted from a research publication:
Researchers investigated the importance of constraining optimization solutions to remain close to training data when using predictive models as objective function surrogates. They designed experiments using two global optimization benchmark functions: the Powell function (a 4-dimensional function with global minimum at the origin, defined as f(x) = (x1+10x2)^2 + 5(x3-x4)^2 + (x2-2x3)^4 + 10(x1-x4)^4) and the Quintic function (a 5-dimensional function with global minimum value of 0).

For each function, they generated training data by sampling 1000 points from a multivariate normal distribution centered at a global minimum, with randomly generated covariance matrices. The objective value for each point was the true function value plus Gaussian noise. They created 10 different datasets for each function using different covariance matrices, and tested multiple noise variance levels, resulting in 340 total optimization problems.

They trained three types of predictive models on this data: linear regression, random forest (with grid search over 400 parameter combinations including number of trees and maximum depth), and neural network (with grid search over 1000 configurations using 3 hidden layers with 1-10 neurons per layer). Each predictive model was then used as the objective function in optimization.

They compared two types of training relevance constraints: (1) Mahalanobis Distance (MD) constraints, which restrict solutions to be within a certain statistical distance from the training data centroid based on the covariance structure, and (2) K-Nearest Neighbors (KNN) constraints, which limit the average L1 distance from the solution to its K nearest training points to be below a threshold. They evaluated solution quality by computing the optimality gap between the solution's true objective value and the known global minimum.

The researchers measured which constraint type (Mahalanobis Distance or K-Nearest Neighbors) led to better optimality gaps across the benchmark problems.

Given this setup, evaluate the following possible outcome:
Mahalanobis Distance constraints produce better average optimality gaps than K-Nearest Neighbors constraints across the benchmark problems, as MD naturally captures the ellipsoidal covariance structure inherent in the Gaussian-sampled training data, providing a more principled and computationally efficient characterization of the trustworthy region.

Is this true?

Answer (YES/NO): NO